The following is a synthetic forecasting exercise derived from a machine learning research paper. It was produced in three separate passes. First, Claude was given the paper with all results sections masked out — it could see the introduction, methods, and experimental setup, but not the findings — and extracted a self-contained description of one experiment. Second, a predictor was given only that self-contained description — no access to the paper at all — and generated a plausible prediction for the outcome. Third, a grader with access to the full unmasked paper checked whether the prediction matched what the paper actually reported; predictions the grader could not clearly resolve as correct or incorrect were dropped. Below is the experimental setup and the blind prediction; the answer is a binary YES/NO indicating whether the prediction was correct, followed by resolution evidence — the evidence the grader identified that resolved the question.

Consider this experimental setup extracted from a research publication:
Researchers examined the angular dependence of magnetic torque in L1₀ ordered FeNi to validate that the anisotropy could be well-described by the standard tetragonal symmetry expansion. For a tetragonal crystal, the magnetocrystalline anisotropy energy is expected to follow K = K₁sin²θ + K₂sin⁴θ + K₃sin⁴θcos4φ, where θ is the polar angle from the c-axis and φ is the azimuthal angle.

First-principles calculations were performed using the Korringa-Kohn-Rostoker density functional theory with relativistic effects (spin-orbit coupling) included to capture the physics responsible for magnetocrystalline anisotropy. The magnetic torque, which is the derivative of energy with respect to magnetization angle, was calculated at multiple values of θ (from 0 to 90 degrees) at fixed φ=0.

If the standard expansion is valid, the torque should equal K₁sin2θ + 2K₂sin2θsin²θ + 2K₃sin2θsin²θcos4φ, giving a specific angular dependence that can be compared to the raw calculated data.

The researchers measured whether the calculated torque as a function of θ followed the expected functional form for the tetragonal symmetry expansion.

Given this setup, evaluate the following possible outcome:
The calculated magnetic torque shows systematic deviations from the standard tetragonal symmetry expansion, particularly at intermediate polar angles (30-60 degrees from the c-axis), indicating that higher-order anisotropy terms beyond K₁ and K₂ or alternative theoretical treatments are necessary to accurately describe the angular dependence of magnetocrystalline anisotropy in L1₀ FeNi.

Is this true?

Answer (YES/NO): NO